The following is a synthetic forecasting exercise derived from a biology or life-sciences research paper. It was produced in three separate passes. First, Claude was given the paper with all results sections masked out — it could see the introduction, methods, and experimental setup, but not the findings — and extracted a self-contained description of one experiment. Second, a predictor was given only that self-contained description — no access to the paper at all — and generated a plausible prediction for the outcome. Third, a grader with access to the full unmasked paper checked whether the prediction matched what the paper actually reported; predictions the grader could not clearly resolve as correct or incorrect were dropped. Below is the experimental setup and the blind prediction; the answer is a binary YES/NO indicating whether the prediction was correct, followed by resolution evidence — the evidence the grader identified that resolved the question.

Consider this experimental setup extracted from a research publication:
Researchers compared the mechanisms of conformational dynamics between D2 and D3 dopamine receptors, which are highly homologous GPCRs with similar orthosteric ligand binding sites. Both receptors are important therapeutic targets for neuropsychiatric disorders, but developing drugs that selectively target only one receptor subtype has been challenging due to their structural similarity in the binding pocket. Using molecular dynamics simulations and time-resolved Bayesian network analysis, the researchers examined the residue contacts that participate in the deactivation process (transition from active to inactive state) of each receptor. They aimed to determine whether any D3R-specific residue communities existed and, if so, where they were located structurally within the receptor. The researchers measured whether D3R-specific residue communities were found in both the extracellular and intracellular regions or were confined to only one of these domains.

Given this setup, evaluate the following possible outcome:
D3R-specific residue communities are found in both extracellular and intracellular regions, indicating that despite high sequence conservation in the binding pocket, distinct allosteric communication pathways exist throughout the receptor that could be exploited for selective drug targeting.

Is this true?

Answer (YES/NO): YES